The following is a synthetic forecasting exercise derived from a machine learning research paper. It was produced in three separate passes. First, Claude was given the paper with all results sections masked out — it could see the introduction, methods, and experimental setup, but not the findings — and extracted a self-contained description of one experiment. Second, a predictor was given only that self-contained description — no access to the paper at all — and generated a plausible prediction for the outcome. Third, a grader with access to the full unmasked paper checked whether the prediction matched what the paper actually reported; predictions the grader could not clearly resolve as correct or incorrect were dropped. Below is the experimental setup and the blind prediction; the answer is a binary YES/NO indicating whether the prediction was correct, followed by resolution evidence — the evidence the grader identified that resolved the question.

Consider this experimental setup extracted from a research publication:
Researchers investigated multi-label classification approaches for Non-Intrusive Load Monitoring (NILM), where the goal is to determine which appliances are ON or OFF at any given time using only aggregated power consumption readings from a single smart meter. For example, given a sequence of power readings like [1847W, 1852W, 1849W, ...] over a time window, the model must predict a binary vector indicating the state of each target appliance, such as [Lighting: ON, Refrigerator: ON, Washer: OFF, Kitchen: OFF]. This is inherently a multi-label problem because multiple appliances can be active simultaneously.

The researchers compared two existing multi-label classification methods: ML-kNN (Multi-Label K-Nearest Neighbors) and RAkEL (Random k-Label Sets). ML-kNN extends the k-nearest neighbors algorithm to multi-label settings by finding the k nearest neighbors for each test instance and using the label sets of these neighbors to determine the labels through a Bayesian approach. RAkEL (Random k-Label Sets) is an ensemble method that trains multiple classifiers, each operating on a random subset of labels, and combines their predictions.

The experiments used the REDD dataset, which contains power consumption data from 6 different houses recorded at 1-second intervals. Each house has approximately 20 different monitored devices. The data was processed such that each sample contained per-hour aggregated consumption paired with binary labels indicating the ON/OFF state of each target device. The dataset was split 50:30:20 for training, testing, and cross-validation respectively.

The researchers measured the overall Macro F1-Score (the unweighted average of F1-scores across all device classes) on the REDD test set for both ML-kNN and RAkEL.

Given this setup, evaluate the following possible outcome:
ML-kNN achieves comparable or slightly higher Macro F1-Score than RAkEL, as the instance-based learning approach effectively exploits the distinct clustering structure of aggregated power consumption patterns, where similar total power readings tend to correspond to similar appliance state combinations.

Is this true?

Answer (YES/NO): NO